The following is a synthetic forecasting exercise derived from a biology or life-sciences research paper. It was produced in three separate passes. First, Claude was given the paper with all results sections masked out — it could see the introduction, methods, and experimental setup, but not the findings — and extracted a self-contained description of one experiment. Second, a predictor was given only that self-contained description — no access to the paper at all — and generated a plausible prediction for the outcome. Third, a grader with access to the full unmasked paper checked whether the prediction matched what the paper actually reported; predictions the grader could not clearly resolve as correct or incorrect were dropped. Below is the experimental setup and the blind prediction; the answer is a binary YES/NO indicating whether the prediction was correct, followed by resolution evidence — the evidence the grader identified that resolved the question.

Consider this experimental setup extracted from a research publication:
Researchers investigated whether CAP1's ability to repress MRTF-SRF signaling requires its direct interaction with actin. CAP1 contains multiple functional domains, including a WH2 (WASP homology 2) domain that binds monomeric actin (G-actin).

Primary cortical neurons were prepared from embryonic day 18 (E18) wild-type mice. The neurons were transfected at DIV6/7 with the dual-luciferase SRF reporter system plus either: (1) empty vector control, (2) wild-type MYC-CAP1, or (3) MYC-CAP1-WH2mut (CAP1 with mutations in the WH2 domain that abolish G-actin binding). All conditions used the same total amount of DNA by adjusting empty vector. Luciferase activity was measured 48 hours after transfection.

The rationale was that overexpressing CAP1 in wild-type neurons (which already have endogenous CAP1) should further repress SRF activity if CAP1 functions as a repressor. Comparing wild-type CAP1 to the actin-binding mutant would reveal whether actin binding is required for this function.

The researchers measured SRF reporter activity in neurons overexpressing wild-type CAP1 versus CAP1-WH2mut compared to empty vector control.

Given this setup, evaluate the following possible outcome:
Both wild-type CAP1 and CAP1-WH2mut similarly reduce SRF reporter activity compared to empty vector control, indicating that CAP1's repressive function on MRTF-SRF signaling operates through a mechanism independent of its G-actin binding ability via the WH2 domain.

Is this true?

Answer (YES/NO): YES